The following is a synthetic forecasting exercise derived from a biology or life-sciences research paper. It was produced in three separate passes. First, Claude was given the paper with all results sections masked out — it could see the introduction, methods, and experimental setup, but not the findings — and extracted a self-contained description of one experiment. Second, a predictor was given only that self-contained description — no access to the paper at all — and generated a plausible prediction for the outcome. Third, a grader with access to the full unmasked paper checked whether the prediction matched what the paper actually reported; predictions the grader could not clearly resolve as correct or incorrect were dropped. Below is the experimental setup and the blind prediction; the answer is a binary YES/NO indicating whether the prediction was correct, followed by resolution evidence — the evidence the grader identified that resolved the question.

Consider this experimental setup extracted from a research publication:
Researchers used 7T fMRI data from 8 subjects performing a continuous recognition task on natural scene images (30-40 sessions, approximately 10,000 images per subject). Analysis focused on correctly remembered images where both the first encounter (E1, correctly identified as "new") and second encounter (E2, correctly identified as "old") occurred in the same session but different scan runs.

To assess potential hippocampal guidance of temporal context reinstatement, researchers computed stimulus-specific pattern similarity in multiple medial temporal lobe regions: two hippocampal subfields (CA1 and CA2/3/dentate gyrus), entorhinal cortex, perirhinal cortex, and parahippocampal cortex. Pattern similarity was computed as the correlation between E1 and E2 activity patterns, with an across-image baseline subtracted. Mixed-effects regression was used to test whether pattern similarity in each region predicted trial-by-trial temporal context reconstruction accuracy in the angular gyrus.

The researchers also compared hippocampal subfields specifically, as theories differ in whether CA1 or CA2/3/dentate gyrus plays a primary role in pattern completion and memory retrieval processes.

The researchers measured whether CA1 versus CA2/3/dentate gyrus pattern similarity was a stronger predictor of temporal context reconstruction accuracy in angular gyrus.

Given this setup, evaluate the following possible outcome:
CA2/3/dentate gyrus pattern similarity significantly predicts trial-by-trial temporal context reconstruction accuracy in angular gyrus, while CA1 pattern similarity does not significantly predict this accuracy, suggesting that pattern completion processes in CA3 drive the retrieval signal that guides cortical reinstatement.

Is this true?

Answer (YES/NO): NO